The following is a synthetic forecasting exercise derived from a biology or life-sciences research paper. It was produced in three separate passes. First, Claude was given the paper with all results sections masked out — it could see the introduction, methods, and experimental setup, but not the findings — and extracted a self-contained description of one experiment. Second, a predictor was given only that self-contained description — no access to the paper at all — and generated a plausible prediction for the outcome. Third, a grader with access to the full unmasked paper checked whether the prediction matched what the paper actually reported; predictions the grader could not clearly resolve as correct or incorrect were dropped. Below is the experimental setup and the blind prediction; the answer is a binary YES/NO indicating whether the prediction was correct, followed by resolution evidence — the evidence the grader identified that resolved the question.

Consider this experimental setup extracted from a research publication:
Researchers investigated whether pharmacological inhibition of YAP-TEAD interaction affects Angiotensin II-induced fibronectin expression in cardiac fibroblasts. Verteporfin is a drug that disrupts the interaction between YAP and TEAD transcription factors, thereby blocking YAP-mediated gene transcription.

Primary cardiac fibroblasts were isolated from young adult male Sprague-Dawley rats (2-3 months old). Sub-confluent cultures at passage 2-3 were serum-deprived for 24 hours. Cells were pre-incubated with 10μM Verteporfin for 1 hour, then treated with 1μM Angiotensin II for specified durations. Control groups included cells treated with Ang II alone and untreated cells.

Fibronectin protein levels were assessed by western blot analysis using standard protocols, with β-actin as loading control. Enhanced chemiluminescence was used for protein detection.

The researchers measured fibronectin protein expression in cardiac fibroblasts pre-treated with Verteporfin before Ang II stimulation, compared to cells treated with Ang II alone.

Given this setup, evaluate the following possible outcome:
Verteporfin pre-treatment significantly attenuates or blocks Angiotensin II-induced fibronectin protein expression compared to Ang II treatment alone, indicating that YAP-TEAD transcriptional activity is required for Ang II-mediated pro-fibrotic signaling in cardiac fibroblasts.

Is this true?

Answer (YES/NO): YES